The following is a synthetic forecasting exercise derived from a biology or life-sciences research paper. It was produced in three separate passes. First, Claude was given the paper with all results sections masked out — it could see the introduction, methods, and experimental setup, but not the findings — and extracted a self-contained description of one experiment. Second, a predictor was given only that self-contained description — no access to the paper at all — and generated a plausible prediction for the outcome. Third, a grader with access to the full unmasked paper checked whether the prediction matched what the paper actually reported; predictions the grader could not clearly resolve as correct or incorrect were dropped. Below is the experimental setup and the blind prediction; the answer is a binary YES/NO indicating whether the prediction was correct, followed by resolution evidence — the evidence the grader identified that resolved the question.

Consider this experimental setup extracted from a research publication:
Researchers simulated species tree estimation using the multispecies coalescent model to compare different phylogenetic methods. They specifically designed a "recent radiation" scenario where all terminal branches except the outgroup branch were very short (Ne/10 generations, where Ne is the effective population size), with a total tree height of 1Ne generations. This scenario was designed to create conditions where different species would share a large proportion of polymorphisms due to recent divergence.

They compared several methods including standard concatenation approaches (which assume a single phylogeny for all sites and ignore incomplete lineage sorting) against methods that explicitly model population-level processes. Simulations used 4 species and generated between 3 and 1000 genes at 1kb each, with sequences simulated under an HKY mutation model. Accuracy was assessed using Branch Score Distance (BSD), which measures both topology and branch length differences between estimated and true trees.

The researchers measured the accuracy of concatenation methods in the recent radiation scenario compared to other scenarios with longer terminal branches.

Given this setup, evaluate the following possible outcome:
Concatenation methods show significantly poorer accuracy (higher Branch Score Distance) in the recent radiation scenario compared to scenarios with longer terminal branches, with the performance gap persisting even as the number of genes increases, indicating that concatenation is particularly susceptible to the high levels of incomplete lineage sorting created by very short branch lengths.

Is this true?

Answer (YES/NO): YES